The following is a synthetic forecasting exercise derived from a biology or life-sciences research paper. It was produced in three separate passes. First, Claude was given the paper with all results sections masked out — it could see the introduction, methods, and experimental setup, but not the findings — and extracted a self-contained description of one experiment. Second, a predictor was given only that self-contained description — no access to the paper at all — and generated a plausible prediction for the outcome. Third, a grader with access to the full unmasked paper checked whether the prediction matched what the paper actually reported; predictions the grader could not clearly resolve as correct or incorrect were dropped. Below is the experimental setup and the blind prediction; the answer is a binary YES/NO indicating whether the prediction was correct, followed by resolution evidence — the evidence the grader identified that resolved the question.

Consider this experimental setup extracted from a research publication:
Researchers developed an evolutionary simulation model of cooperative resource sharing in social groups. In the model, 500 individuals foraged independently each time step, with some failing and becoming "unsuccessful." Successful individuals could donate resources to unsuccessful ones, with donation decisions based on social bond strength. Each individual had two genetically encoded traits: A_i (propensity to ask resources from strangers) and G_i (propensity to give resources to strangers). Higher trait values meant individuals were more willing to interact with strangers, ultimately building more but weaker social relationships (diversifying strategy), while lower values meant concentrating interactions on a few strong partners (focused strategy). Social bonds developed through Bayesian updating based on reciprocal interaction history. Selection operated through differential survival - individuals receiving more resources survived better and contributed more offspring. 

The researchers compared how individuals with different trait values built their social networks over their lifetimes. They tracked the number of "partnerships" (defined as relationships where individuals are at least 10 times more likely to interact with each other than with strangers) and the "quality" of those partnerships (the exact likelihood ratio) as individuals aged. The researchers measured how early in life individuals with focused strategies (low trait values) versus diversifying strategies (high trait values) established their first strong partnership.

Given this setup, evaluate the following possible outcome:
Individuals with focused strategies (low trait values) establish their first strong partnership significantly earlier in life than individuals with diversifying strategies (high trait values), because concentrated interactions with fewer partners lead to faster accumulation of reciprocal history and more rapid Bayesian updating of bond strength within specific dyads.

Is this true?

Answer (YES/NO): YES